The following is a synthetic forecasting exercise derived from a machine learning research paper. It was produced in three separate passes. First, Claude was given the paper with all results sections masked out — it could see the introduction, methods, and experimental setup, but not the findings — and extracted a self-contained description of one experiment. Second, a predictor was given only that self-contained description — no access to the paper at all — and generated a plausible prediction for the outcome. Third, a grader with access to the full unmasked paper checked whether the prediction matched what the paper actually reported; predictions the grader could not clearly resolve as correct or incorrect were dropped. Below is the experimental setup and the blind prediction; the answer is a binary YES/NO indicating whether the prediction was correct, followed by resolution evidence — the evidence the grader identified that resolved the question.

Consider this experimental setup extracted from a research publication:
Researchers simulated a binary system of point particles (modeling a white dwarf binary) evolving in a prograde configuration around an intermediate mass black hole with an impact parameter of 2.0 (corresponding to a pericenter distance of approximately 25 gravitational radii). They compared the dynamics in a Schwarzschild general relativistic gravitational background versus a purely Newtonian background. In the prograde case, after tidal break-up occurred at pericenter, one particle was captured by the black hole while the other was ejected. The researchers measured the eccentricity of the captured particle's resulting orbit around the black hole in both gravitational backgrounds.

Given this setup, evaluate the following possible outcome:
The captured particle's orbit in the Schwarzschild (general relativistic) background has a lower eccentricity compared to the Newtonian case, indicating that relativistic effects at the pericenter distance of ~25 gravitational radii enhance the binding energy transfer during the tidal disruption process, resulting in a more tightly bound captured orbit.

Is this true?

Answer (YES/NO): YES